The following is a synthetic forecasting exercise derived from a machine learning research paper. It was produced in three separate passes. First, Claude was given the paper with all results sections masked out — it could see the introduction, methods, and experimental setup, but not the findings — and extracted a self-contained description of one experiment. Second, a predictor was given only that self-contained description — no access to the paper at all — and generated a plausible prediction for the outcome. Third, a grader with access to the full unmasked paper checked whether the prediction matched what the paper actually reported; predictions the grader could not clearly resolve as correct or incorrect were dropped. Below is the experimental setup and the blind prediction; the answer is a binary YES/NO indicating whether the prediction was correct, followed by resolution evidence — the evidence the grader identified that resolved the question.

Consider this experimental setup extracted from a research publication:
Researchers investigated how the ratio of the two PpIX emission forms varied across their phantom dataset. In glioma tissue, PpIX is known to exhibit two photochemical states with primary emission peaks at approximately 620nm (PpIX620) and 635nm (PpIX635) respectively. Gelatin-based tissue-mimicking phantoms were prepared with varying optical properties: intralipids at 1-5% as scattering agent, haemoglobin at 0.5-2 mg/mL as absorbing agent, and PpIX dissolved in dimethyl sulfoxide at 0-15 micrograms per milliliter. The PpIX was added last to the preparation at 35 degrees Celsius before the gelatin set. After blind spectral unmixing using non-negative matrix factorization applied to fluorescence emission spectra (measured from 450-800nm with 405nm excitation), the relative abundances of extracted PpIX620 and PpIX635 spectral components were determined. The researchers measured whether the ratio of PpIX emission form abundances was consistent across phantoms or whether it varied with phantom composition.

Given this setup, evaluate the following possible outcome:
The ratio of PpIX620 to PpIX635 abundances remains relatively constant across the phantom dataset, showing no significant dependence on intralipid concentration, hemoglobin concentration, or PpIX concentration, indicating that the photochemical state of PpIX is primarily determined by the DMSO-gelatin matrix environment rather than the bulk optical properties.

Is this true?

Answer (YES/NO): NO